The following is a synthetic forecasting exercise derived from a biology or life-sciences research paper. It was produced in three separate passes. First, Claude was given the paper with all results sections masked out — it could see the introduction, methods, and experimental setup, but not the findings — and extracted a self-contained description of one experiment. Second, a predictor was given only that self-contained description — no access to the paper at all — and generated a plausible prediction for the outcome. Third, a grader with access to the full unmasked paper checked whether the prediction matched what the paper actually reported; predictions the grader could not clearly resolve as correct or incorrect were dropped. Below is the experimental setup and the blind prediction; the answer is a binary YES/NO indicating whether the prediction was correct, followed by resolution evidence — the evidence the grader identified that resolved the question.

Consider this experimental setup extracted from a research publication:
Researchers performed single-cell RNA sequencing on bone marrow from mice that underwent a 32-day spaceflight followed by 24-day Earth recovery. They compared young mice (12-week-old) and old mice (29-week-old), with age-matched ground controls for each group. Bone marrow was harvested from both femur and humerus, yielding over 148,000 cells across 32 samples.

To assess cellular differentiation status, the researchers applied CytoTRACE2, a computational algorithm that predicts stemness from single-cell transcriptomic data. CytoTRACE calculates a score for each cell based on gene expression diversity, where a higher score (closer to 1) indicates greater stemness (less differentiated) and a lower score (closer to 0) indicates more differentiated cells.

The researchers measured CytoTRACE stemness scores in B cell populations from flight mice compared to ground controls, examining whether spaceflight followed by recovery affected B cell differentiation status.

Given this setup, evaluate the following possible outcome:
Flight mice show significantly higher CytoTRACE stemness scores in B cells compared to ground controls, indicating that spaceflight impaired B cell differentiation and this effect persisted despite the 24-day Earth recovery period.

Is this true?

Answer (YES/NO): NO